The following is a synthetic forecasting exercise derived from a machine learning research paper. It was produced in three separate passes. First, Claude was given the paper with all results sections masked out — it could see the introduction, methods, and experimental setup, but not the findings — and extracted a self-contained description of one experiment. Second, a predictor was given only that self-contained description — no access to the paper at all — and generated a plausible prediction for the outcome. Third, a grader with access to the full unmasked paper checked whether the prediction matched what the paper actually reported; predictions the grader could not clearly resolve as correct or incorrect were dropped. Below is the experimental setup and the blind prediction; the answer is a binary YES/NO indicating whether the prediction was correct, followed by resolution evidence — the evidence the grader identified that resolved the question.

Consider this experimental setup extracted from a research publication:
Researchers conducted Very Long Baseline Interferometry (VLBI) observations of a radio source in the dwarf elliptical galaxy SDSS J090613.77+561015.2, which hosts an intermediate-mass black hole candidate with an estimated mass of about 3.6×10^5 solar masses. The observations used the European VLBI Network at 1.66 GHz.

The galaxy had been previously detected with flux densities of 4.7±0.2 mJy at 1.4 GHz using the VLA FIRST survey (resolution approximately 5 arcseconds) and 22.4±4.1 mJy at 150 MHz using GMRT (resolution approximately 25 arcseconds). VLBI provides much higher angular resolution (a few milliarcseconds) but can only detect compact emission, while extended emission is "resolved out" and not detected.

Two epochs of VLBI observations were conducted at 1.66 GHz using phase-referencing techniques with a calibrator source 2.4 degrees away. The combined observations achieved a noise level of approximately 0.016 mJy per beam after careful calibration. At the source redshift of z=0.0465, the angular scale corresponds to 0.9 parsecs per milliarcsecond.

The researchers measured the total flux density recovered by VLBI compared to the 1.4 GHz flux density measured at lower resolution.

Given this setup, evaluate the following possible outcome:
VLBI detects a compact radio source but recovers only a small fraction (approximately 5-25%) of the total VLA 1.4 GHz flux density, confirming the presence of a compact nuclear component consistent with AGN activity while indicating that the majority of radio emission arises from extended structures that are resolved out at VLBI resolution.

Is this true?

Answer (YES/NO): NO